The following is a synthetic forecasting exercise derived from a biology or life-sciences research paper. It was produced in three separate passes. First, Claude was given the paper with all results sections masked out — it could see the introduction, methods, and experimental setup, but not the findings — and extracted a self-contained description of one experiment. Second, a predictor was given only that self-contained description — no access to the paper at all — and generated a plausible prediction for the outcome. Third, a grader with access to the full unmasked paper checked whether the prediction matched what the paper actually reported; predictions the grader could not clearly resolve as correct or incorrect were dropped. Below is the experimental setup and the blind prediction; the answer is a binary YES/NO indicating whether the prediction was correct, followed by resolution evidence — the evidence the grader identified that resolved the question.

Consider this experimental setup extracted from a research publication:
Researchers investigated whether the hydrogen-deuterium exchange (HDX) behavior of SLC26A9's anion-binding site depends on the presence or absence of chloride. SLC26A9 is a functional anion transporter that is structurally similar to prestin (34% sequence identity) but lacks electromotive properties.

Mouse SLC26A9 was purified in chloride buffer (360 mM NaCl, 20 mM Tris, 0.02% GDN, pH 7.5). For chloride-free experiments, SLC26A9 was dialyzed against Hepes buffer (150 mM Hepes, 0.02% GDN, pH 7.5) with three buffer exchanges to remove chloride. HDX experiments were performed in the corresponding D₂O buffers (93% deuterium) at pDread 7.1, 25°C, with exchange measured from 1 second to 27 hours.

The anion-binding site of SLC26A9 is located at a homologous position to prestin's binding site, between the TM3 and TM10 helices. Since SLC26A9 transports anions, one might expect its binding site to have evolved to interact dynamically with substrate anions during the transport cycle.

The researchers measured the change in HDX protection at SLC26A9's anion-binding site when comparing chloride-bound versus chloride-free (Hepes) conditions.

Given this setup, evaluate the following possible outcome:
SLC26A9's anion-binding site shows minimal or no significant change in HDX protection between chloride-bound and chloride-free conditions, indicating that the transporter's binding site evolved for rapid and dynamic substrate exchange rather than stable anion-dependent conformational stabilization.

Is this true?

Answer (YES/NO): YES